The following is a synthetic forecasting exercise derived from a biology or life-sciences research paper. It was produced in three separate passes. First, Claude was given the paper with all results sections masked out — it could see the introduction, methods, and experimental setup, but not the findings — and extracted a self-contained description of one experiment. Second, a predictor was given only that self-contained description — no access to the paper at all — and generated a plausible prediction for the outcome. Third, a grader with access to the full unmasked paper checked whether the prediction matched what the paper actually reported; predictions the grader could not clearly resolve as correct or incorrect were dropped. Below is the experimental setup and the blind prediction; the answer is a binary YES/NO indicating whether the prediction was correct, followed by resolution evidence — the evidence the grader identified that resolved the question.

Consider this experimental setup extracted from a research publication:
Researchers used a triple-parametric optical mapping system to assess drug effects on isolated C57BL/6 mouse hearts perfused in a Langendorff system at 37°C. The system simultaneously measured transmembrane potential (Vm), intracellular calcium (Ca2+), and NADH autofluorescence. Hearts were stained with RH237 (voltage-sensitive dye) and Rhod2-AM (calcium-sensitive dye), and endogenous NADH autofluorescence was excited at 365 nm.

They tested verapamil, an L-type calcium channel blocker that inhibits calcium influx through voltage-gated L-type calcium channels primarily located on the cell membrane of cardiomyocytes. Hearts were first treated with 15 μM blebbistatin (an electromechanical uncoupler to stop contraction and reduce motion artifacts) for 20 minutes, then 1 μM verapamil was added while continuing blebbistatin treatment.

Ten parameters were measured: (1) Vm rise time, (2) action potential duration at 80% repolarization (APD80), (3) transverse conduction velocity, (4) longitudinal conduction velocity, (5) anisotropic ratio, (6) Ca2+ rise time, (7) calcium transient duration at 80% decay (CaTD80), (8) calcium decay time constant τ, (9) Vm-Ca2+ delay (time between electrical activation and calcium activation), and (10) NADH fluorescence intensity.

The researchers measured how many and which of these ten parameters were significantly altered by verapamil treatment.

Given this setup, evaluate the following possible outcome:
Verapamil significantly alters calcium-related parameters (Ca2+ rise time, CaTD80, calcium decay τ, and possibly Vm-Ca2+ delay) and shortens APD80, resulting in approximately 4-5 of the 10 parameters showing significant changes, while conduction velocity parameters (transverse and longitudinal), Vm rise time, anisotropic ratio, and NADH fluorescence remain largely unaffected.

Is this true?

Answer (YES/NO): NO